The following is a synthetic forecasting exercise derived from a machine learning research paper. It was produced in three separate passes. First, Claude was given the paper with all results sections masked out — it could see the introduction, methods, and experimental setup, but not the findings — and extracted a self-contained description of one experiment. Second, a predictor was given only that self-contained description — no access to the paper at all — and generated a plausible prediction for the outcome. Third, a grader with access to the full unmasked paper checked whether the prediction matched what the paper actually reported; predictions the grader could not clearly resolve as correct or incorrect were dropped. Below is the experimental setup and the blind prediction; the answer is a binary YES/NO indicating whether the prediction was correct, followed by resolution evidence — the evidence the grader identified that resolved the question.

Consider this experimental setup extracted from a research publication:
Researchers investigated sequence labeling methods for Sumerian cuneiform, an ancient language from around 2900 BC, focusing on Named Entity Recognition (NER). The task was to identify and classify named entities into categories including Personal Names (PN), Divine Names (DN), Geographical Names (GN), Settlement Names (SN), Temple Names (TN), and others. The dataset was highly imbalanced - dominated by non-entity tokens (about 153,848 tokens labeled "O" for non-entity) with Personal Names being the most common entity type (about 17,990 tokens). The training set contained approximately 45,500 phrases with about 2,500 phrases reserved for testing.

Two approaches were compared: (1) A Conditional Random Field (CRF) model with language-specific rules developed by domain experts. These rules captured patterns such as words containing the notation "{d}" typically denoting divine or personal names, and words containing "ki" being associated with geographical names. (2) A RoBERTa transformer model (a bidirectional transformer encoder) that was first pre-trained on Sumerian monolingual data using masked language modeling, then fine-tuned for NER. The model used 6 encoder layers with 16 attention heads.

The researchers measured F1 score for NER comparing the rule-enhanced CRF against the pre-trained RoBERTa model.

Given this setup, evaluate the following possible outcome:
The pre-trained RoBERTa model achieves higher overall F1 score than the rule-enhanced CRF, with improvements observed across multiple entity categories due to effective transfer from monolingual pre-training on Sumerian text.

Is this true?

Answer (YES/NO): YES